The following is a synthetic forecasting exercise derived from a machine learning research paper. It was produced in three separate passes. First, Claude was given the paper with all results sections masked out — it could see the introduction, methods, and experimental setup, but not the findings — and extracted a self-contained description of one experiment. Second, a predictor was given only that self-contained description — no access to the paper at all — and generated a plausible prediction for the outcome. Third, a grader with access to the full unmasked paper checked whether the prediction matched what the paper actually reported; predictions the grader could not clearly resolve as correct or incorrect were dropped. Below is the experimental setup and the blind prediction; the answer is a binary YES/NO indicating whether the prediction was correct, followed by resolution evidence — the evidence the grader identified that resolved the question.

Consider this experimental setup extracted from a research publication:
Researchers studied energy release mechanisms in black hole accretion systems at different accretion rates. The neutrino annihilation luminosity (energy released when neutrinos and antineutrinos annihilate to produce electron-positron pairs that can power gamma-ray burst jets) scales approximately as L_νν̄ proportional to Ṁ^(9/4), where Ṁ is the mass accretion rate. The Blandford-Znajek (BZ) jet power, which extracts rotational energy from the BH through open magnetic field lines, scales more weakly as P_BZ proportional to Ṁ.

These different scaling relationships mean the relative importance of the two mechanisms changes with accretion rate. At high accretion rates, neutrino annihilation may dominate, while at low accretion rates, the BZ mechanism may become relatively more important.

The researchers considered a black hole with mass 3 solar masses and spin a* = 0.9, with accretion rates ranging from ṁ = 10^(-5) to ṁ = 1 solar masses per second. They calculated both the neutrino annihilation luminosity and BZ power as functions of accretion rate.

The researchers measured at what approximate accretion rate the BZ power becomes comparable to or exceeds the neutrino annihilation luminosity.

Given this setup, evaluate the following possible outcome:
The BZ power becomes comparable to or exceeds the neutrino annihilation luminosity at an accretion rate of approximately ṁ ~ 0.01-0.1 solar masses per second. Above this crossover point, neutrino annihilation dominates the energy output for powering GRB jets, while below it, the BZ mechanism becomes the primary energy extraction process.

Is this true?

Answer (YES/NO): YES